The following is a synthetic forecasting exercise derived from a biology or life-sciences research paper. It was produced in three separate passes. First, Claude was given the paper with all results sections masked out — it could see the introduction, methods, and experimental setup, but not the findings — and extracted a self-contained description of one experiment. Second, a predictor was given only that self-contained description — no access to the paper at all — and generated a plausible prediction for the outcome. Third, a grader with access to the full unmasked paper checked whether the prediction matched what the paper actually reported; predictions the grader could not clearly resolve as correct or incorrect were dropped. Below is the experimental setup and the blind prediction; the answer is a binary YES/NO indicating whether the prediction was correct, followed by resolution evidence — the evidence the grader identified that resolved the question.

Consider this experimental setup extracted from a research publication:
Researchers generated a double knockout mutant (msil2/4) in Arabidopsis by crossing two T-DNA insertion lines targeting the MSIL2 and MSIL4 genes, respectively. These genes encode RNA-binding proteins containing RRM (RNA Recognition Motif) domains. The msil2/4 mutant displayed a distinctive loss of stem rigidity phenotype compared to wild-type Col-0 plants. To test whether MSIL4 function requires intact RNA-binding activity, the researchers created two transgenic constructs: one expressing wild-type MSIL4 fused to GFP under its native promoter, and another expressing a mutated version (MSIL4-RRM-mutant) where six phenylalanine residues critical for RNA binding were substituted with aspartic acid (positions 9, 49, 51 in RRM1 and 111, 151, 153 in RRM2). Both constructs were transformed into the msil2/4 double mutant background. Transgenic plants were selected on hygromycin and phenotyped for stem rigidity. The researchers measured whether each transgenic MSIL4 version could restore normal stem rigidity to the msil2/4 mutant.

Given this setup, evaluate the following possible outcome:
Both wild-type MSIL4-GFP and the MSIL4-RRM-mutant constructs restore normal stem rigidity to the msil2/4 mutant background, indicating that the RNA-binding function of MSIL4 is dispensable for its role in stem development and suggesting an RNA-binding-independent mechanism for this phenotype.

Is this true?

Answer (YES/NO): NO